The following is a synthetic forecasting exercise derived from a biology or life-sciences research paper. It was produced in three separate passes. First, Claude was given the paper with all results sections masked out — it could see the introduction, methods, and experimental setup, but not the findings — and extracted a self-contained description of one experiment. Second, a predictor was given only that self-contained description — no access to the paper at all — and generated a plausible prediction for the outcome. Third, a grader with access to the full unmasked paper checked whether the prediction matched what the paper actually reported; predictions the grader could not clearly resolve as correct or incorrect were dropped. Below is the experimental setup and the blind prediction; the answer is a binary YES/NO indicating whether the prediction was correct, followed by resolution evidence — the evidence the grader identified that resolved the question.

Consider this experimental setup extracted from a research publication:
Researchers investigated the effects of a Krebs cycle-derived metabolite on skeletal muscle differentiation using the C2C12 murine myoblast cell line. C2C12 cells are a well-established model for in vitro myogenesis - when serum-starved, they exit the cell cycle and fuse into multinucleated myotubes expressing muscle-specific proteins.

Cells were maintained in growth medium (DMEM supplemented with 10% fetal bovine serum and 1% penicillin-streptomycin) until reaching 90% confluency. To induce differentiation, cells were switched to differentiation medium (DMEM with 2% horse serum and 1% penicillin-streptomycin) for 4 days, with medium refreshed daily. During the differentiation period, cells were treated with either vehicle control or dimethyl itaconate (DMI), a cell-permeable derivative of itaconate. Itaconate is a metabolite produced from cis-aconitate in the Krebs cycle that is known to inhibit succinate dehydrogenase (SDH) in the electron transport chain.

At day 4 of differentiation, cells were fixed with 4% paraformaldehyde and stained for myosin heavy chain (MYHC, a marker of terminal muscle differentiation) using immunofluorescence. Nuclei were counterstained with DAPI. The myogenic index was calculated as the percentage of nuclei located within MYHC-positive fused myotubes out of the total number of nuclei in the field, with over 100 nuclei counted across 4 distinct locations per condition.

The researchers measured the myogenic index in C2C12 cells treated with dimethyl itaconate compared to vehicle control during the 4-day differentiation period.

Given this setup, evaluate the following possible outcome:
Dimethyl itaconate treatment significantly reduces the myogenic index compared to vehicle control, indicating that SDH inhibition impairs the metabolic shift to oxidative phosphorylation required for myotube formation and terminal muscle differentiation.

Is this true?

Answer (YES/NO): YES